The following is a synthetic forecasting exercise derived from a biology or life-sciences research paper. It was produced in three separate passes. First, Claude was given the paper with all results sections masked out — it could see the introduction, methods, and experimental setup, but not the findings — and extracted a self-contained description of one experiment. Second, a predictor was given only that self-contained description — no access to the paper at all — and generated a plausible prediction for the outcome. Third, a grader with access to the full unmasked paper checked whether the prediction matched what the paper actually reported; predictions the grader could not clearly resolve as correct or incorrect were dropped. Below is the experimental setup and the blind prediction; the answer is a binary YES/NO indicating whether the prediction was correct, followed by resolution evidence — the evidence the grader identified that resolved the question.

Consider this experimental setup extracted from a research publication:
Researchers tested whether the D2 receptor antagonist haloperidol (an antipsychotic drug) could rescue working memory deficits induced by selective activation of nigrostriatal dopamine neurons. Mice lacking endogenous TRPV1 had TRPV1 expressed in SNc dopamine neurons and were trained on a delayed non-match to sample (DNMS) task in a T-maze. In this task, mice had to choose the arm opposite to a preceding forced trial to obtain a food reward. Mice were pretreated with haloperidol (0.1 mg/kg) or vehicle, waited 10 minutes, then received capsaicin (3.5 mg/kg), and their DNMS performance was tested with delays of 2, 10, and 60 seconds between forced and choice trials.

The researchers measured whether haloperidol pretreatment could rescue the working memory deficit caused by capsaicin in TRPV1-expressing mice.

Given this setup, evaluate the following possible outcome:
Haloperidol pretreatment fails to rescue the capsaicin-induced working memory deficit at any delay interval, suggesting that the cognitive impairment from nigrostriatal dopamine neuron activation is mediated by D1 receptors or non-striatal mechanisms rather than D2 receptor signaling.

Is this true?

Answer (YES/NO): NO